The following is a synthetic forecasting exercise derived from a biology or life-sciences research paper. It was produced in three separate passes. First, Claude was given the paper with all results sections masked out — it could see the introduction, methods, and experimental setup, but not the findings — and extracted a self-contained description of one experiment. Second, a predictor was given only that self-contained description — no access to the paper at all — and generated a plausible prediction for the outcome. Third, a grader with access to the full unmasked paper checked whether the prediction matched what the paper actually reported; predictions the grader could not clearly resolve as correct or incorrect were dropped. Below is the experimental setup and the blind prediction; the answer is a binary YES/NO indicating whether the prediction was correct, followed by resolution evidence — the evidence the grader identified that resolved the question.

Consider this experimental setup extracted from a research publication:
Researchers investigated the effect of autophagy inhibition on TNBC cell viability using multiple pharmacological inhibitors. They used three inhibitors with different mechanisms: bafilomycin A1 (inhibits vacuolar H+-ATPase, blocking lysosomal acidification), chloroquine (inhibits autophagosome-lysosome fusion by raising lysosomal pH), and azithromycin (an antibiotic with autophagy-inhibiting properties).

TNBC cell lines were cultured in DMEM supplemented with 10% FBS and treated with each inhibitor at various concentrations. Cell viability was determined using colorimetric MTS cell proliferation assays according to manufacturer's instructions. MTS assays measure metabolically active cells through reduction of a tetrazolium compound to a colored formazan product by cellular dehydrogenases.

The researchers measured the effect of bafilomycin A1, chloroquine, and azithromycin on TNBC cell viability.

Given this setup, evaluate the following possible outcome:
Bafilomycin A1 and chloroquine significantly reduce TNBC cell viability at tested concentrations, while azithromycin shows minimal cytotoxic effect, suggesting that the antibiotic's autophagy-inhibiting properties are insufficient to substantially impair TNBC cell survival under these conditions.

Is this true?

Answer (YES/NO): NO